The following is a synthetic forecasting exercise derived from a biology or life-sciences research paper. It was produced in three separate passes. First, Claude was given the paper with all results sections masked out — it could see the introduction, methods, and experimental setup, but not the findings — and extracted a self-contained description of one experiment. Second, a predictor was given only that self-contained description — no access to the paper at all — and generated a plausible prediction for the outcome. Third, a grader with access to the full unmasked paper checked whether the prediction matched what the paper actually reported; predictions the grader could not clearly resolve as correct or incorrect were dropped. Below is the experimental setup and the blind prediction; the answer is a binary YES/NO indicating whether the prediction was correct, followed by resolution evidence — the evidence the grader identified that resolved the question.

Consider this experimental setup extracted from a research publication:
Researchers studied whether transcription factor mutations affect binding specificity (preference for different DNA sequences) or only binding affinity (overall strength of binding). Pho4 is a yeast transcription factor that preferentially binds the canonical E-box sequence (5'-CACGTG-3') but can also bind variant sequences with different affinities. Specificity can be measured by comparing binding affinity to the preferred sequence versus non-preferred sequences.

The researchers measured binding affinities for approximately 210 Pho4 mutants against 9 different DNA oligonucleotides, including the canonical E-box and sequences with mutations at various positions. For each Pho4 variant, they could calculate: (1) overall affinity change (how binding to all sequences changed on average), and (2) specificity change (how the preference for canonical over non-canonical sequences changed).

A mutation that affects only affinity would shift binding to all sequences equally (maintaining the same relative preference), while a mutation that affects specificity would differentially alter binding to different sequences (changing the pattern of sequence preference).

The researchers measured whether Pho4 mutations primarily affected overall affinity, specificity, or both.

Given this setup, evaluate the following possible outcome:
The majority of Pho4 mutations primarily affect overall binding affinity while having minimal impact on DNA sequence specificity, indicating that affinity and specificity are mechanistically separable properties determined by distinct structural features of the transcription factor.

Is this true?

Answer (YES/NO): NO